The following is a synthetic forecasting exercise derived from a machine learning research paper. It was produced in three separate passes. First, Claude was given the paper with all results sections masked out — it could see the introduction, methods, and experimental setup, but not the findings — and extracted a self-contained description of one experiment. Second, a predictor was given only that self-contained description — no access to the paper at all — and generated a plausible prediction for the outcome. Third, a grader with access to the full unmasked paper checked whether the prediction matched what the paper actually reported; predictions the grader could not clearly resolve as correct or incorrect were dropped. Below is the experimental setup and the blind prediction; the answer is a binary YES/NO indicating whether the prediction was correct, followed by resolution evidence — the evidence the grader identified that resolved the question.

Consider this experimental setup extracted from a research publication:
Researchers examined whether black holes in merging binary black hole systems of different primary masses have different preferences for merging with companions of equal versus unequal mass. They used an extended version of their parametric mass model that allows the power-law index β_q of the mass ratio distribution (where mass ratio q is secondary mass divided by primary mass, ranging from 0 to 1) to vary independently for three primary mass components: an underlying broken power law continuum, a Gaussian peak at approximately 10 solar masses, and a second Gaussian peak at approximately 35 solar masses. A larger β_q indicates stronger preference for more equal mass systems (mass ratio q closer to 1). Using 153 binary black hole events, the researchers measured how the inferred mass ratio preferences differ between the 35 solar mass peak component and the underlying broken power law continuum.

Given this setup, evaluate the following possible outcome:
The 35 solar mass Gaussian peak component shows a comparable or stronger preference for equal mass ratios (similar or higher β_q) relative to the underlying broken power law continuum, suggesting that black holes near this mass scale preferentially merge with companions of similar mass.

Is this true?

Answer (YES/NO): YES